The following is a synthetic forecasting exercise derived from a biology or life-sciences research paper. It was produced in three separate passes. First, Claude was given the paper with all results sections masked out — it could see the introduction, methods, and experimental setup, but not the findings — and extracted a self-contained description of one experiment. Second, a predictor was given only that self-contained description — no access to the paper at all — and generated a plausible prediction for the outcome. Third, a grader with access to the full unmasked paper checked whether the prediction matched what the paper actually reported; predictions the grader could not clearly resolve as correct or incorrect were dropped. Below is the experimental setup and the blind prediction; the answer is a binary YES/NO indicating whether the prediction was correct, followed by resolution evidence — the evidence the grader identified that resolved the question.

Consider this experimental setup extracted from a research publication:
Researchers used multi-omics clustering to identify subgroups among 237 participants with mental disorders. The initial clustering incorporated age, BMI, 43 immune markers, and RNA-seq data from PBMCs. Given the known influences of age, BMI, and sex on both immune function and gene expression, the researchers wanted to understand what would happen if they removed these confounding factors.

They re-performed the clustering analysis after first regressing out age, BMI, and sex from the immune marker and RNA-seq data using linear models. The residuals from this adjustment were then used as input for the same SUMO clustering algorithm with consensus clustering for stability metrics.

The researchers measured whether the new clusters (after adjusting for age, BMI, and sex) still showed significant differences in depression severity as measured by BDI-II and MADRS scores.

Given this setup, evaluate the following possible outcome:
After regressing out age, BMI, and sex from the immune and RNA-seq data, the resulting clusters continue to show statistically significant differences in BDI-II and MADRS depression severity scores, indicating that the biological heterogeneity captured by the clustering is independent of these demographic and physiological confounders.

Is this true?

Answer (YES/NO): NO